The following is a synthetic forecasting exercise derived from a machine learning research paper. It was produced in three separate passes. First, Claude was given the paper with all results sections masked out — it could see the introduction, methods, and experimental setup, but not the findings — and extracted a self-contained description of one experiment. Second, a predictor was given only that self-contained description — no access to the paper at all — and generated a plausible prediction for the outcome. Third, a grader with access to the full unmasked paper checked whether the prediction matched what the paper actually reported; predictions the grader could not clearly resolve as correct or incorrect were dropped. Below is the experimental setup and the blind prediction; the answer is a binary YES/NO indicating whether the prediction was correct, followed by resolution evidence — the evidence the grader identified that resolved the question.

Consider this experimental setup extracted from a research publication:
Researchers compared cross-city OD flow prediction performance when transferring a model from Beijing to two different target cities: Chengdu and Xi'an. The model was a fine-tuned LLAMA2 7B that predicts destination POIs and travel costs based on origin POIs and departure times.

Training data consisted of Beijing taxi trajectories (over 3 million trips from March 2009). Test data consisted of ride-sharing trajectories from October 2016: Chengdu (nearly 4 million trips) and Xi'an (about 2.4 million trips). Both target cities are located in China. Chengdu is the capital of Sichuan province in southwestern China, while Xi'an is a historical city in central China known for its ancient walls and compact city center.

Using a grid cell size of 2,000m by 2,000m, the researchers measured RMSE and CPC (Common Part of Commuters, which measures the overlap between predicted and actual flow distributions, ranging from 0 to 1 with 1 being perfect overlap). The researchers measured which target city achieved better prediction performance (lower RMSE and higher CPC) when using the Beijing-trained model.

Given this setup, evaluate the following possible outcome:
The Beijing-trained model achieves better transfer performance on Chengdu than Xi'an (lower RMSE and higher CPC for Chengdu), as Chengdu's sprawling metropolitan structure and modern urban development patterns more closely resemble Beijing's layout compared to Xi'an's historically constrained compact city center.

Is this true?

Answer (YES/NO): YES